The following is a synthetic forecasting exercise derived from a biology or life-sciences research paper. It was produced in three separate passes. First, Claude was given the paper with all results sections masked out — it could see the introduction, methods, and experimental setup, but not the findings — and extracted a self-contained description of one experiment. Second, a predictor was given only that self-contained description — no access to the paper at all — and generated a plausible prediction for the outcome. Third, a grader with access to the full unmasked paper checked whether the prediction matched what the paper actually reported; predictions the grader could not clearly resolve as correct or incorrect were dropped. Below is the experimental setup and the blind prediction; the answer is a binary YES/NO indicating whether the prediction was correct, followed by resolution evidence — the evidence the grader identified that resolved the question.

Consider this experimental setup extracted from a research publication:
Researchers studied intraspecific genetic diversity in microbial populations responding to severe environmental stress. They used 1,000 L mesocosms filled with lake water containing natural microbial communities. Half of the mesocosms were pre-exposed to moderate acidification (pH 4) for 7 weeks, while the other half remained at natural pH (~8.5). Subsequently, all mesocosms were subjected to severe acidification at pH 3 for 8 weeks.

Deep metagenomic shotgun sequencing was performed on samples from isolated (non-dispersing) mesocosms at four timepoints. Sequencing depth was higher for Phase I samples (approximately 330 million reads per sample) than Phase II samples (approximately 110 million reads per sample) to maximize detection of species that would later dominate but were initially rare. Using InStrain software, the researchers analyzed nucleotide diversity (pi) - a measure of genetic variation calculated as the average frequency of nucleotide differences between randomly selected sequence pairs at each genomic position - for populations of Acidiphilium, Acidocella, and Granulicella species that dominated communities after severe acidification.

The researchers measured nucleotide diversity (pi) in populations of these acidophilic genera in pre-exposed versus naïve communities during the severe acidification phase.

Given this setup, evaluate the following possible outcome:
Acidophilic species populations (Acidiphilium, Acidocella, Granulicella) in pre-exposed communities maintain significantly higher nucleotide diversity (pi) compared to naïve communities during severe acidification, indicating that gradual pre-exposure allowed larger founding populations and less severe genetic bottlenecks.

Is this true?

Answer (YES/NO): YES